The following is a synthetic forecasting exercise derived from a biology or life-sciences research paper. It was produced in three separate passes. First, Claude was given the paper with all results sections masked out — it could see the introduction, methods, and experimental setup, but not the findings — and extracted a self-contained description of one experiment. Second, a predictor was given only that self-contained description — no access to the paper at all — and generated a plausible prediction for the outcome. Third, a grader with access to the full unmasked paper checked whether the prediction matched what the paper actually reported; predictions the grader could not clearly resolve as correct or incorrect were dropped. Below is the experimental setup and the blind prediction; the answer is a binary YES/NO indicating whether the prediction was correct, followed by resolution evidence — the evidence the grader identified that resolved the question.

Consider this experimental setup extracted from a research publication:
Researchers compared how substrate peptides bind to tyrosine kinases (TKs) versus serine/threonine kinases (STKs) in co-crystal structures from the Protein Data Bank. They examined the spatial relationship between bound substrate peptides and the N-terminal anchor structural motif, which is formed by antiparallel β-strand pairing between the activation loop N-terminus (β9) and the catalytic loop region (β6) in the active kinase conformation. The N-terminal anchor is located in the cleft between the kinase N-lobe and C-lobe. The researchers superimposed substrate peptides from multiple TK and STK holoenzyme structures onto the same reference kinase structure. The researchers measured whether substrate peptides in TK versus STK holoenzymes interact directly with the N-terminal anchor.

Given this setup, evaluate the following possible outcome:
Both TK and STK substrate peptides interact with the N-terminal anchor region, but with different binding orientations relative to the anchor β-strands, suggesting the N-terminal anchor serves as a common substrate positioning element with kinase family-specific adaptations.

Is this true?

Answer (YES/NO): NO